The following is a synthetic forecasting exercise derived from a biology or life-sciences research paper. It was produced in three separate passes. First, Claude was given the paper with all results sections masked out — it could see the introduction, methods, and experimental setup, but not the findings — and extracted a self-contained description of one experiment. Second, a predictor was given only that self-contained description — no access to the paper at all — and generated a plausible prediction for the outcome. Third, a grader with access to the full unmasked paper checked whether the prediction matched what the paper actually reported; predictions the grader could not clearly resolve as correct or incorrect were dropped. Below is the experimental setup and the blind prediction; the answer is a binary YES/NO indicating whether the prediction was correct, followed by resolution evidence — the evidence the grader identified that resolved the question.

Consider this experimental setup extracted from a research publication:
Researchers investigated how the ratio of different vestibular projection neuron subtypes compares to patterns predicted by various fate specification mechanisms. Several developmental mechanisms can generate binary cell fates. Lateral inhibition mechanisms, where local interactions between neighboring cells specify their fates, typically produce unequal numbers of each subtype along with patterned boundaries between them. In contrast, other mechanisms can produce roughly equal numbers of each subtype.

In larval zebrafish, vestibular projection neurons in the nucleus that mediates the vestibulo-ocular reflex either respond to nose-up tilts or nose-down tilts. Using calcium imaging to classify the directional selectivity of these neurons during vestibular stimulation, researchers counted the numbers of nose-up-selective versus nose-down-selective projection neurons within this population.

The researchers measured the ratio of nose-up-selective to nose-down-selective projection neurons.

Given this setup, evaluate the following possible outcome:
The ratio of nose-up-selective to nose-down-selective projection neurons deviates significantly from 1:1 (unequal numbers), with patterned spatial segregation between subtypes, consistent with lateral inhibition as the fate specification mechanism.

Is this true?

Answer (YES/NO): NO